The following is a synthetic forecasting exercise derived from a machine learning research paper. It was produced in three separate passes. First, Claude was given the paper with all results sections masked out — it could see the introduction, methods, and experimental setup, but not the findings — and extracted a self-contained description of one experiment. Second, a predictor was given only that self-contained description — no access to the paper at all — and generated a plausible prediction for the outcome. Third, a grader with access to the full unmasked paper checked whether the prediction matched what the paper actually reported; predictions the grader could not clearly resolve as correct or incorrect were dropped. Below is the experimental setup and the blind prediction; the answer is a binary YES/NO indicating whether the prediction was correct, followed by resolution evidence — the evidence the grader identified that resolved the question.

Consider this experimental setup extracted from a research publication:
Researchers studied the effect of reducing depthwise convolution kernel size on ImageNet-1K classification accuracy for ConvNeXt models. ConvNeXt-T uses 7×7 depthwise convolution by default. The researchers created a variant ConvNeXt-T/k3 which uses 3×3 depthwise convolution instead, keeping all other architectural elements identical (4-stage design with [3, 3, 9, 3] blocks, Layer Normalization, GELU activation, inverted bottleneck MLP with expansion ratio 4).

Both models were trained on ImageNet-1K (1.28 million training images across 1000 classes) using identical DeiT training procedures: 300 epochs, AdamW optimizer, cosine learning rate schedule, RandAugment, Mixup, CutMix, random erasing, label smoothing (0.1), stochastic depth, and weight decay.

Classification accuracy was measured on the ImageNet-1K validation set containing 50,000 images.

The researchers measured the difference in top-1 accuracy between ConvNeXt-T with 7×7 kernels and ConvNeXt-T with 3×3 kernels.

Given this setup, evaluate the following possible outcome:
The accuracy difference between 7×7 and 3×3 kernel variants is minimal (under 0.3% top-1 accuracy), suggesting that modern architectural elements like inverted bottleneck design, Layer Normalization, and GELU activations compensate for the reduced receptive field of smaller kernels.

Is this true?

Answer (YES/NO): NO